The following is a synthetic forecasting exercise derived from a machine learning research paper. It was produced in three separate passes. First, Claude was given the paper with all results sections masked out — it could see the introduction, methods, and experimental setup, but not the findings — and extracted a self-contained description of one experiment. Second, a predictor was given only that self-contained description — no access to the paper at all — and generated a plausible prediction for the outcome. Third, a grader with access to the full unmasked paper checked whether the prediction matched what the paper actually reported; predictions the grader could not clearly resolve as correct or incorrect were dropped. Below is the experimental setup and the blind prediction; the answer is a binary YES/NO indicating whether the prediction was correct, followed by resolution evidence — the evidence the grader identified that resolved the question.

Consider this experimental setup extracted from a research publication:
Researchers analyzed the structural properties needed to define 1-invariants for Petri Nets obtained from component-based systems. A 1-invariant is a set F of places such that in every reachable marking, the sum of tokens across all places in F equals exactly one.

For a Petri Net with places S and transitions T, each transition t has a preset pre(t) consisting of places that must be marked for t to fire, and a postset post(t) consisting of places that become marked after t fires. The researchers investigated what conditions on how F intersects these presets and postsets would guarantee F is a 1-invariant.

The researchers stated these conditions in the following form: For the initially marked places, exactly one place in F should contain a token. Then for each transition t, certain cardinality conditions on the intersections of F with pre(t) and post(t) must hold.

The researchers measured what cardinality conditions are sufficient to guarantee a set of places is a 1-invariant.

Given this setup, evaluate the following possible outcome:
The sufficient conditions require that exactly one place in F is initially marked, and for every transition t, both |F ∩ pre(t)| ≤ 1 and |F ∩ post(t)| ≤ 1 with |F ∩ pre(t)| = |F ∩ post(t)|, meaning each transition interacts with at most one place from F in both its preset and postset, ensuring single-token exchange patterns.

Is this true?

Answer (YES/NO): NO